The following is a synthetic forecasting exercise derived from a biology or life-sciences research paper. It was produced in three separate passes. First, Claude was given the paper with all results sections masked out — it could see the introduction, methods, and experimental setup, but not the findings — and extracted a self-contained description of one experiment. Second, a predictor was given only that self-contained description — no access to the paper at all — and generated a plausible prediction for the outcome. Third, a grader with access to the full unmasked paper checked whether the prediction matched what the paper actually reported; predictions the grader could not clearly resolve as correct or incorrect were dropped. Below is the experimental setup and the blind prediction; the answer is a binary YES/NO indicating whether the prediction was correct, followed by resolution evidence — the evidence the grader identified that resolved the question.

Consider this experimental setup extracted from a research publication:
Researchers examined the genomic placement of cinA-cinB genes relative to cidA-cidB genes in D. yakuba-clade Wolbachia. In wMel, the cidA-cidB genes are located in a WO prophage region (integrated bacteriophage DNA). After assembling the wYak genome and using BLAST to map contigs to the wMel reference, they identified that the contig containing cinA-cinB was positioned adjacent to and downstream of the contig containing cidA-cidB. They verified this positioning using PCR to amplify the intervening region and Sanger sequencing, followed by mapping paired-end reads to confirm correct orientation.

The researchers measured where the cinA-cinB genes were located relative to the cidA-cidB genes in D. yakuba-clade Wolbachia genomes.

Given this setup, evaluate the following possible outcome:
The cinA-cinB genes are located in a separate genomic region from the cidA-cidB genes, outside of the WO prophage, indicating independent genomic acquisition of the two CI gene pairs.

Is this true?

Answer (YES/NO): NO